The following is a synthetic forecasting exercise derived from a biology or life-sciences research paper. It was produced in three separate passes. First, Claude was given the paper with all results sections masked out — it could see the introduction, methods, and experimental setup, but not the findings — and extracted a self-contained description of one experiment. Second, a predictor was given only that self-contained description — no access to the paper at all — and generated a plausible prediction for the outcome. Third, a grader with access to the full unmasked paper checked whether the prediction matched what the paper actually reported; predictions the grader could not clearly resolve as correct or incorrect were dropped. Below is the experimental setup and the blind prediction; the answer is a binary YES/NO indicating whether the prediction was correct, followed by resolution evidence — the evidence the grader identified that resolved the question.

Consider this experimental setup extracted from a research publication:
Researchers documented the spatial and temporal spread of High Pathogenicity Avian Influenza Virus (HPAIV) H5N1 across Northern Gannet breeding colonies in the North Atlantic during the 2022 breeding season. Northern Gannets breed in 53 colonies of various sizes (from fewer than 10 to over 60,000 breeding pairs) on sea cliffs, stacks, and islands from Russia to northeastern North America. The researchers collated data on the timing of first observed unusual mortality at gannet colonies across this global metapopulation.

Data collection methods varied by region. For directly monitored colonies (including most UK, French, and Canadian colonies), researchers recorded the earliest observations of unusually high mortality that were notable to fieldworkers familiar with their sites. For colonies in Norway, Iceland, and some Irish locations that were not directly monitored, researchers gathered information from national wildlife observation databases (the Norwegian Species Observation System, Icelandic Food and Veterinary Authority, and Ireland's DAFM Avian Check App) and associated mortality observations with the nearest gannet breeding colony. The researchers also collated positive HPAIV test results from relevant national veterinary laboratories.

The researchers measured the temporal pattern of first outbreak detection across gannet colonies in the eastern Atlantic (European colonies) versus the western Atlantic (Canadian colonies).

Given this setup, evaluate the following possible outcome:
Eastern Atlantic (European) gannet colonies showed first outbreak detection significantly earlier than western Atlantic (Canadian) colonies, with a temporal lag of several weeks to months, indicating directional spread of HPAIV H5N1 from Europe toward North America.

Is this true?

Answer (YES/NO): NO